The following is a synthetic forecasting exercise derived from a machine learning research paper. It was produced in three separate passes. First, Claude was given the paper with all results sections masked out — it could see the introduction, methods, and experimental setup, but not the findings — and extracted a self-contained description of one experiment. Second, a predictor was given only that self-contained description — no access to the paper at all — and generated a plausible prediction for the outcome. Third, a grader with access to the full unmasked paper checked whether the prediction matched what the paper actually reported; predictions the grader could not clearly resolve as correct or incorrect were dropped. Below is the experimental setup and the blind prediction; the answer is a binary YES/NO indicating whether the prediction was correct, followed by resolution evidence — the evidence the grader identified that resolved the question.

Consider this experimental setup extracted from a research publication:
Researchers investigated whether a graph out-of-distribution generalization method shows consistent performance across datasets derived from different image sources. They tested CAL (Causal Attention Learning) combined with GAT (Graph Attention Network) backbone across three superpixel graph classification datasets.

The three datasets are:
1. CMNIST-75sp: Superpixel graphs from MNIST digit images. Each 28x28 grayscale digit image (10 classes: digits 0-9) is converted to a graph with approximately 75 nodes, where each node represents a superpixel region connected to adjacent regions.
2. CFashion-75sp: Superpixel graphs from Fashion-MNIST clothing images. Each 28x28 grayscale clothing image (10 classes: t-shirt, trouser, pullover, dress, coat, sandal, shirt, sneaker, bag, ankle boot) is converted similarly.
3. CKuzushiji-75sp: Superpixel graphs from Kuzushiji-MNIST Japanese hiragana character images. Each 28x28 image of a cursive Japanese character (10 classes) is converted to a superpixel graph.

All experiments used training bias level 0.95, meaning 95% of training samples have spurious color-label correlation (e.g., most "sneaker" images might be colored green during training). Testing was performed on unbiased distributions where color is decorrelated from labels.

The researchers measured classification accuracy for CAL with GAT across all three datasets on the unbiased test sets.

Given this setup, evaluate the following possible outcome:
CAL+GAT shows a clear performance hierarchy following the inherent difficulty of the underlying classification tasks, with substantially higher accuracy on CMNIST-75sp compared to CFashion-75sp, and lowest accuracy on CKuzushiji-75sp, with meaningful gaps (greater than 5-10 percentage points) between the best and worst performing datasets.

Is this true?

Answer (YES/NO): YES